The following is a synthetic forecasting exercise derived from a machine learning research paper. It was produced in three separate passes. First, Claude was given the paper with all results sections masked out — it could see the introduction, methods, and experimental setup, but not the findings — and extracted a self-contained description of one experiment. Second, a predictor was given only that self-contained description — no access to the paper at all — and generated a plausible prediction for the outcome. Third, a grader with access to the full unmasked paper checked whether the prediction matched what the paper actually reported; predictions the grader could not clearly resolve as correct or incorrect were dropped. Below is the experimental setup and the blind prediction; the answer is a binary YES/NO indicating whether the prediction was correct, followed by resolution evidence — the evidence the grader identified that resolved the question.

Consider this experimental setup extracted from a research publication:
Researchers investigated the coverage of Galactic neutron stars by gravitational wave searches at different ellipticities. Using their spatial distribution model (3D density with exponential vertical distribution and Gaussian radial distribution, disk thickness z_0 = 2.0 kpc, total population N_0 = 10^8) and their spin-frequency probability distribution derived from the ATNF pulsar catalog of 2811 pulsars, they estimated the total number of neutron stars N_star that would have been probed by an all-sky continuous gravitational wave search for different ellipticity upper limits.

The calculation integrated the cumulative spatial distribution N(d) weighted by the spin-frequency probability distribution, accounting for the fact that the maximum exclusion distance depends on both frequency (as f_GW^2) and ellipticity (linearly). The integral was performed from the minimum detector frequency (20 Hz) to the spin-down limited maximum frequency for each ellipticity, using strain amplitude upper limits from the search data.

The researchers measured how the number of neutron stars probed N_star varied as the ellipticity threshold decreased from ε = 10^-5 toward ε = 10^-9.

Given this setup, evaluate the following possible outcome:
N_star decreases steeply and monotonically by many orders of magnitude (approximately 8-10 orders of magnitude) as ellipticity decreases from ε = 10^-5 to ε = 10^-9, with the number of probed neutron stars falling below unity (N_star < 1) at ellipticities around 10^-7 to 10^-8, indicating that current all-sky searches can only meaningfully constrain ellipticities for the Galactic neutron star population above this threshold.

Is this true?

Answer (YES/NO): NO